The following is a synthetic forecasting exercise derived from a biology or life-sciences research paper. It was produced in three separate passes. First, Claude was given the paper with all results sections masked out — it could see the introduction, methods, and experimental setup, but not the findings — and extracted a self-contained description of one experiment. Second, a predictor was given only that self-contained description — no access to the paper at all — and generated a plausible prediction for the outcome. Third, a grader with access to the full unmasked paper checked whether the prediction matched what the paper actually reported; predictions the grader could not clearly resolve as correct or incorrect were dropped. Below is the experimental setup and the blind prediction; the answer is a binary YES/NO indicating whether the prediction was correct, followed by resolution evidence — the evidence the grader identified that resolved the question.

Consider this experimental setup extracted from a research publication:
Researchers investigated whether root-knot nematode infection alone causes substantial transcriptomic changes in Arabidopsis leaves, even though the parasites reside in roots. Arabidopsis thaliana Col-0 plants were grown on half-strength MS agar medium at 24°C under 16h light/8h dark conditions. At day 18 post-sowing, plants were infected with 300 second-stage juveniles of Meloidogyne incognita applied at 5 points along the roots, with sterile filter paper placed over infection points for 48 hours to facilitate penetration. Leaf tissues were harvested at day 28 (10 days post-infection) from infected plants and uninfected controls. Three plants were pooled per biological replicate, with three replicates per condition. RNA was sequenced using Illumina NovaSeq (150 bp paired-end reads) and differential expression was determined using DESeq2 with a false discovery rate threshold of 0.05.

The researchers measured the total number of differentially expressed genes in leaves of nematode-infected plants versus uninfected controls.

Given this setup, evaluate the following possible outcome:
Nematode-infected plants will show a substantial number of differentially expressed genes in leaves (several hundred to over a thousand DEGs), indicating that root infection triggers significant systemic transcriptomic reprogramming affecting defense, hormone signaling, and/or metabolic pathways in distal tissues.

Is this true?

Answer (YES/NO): YES